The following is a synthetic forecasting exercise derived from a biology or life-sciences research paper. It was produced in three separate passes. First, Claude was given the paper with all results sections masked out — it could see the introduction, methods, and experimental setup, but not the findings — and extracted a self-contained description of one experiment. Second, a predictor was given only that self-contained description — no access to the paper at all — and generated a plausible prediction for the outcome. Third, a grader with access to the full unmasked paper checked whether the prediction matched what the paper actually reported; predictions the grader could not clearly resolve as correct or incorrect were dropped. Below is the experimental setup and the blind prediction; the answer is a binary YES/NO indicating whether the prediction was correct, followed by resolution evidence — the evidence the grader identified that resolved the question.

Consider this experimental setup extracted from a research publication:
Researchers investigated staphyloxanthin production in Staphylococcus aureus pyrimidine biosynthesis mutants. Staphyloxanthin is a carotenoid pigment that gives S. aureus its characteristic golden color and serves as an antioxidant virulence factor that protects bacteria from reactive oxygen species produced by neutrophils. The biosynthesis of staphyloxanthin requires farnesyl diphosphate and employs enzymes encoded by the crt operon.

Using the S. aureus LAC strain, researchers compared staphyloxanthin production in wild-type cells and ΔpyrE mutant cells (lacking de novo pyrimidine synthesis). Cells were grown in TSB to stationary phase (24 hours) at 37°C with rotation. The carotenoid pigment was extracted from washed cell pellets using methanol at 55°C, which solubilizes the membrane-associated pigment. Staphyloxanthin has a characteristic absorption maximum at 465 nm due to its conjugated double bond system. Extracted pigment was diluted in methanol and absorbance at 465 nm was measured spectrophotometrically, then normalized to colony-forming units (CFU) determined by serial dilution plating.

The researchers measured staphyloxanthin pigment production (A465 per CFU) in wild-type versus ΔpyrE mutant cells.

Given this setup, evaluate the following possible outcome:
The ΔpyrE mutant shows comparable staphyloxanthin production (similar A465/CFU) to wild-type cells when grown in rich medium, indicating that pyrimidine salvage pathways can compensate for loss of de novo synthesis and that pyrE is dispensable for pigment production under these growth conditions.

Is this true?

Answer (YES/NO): NO